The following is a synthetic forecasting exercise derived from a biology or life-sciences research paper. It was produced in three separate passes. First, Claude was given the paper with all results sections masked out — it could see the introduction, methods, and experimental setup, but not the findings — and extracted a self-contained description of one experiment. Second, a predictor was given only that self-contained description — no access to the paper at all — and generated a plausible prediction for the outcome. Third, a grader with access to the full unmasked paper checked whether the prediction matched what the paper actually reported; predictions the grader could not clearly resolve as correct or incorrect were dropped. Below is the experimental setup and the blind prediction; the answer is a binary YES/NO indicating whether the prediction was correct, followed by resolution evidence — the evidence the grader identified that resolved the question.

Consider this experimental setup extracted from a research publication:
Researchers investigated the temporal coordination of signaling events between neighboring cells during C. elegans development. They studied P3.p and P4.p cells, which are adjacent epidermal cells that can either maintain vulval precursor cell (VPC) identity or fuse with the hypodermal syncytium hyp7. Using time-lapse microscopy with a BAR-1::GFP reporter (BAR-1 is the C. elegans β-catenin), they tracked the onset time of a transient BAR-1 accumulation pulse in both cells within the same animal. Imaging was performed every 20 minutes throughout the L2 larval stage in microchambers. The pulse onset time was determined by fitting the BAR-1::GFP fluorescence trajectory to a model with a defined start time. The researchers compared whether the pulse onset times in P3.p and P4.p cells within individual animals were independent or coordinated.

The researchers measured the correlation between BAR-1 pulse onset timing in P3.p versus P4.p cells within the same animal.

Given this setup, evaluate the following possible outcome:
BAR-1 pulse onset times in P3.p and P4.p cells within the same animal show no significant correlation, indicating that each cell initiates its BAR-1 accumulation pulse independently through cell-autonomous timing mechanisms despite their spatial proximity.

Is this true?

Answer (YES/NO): NO